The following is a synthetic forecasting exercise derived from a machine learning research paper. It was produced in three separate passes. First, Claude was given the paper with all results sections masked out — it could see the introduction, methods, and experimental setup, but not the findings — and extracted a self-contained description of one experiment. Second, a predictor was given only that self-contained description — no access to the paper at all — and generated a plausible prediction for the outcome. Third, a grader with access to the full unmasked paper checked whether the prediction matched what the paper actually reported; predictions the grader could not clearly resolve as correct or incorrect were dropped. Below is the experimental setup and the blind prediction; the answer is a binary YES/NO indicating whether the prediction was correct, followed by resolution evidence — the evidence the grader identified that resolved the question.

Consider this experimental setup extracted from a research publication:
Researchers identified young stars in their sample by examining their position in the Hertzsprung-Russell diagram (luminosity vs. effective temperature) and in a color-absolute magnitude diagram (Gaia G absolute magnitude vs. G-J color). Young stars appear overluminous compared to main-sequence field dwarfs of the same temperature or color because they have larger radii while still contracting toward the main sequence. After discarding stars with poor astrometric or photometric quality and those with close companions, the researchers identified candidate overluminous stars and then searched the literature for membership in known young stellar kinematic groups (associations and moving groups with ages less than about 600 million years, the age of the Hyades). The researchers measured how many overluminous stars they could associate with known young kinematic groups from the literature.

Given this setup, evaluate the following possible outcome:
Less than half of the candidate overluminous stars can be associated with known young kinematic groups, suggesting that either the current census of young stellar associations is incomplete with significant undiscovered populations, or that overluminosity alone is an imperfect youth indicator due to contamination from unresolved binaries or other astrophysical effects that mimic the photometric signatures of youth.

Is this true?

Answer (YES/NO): NO